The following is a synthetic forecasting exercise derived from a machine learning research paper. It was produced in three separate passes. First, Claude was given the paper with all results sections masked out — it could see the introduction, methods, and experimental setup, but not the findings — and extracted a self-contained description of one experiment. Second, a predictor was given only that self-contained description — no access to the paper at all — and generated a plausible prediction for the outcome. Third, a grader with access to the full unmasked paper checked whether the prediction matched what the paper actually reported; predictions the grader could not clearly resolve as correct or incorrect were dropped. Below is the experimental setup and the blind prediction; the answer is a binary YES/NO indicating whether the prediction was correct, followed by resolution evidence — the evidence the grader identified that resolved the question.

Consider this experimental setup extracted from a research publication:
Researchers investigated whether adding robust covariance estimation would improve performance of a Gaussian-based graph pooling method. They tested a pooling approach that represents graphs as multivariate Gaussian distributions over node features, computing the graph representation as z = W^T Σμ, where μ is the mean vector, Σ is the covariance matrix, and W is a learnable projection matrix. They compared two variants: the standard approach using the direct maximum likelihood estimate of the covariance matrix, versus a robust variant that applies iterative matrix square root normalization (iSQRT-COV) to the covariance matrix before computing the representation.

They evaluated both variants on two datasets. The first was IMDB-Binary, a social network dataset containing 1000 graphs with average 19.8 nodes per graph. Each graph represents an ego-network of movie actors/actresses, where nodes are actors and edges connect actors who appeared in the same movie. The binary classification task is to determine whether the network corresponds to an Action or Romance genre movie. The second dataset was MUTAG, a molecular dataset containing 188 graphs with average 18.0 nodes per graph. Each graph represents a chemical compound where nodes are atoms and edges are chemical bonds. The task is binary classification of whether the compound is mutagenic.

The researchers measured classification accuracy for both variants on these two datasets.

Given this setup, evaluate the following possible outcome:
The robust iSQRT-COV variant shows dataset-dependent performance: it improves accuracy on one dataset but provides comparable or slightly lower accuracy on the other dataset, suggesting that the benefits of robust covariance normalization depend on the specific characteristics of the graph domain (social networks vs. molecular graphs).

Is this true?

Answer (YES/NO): NO